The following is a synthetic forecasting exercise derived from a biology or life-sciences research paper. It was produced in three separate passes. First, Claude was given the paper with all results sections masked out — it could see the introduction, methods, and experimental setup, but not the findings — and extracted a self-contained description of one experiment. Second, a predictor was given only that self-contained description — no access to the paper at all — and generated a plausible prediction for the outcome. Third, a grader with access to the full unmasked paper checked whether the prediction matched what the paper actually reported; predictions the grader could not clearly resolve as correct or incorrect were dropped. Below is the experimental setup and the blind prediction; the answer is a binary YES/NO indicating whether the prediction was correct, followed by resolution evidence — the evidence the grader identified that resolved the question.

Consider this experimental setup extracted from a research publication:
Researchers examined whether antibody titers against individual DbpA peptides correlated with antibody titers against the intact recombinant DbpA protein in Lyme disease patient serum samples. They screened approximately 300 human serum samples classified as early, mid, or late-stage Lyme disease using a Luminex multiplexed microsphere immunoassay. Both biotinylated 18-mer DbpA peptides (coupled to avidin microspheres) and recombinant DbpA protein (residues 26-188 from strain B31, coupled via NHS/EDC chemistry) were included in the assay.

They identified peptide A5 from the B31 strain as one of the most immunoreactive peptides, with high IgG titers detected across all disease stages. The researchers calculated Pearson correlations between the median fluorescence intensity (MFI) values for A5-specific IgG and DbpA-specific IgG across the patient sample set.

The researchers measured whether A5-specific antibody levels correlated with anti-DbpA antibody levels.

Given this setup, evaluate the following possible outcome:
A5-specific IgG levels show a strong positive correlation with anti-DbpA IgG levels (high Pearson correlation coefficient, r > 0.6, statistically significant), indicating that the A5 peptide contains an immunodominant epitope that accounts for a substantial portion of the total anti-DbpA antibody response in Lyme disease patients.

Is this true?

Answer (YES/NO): NO